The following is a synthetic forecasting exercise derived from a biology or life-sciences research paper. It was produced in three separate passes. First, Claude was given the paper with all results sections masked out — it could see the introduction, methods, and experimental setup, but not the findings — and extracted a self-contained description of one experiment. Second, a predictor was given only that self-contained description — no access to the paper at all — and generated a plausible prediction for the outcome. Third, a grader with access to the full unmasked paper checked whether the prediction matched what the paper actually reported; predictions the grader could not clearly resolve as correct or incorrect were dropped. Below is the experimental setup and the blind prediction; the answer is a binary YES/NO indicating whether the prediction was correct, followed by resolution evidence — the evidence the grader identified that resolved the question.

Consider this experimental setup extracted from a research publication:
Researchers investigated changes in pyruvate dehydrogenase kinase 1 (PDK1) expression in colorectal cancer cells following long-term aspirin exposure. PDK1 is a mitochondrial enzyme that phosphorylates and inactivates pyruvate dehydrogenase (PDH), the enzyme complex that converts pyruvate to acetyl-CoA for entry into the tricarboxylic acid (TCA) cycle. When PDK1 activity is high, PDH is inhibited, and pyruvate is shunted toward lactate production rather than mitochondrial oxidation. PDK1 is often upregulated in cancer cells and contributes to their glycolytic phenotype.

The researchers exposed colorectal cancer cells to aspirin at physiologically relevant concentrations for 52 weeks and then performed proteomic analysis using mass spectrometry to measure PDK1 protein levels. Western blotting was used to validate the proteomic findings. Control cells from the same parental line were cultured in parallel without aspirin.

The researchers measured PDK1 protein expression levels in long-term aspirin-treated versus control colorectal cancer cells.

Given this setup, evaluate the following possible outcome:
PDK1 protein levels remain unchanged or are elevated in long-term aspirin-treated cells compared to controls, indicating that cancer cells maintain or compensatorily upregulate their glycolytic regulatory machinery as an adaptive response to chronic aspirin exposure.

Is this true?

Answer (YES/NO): NO